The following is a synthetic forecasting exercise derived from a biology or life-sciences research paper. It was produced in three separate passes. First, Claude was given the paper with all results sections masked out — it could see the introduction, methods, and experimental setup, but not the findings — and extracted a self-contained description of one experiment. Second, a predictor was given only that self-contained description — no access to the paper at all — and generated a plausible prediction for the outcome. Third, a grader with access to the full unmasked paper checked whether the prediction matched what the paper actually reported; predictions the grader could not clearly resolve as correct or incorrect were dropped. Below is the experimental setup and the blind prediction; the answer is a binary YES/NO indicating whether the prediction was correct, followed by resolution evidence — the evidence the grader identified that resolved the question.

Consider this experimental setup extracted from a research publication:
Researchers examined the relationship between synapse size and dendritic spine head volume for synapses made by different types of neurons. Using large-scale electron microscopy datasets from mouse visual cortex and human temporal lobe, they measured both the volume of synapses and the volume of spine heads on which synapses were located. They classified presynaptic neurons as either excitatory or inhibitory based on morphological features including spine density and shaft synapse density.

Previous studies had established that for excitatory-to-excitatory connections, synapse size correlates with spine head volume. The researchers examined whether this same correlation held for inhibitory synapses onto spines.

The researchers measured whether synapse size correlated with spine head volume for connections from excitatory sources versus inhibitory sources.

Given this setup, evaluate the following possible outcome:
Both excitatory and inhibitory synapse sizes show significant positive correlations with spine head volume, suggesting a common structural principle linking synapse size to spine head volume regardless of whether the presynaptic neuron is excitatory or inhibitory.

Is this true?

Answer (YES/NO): NO